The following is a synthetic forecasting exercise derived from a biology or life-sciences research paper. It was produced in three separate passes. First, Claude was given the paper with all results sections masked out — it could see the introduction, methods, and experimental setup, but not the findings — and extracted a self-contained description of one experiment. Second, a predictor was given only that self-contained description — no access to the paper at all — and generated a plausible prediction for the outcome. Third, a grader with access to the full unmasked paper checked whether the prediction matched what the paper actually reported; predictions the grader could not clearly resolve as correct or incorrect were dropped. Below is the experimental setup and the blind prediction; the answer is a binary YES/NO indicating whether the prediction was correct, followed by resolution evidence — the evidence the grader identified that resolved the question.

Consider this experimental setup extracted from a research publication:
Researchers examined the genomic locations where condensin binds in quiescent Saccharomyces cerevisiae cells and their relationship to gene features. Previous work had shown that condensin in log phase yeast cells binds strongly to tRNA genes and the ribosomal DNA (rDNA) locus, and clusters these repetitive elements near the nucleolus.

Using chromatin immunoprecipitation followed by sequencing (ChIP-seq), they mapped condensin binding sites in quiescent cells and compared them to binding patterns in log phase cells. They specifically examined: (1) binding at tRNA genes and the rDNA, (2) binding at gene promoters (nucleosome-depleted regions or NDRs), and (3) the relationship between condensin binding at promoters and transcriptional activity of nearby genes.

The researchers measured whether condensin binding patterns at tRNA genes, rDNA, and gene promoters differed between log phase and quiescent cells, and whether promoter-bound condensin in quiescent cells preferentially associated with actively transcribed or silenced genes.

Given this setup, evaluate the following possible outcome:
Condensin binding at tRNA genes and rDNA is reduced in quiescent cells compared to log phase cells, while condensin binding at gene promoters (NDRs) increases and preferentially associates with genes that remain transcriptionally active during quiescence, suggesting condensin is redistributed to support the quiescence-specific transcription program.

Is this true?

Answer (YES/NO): NO